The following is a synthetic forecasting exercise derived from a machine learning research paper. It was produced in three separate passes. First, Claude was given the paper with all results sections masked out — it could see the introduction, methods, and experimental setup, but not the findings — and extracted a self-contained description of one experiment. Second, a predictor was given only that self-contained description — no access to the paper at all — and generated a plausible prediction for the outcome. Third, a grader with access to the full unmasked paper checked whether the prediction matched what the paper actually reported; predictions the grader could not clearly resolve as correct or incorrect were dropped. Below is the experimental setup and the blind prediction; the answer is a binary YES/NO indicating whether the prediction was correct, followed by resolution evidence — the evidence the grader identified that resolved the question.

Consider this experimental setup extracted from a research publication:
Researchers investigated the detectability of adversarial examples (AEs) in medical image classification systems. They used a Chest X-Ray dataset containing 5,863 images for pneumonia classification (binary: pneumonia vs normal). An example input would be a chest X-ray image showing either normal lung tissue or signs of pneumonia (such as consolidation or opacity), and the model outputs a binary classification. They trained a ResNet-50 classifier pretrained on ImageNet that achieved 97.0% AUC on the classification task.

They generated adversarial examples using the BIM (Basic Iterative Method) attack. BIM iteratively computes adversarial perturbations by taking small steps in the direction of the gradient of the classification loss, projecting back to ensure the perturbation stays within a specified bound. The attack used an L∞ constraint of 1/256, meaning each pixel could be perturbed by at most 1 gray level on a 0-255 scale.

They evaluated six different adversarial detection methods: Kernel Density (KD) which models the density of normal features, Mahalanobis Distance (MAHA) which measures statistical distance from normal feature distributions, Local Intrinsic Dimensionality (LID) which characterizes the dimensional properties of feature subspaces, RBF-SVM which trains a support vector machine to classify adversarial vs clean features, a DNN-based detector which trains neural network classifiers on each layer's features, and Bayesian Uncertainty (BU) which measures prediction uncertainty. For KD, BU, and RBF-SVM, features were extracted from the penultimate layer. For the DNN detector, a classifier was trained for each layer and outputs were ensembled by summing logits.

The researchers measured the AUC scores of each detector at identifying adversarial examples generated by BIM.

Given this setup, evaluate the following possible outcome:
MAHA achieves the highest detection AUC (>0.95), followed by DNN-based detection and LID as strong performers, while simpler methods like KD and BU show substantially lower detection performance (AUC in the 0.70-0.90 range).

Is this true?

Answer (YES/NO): NO